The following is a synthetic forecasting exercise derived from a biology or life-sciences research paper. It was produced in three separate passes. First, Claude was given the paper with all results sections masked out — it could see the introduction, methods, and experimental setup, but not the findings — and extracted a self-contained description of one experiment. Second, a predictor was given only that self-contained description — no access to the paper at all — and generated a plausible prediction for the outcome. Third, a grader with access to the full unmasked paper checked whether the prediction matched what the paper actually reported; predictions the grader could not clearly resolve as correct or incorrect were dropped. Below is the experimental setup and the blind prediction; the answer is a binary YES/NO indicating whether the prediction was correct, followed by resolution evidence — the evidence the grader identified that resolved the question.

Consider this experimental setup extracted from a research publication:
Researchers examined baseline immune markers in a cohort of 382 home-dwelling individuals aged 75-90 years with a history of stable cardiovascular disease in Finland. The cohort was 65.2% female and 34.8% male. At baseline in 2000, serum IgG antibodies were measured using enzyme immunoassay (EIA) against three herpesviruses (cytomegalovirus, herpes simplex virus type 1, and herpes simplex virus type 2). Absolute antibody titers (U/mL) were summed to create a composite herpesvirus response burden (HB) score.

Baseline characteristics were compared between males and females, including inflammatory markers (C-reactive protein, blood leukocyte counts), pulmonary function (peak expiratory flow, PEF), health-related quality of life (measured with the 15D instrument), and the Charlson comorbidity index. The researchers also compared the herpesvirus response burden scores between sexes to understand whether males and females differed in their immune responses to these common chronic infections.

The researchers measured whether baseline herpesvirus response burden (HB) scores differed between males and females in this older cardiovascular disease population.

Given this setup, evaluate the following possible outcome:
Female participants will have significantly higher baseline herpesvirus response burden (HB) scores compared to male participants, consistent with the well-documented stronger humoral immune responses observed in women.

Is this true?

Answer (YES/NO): YES